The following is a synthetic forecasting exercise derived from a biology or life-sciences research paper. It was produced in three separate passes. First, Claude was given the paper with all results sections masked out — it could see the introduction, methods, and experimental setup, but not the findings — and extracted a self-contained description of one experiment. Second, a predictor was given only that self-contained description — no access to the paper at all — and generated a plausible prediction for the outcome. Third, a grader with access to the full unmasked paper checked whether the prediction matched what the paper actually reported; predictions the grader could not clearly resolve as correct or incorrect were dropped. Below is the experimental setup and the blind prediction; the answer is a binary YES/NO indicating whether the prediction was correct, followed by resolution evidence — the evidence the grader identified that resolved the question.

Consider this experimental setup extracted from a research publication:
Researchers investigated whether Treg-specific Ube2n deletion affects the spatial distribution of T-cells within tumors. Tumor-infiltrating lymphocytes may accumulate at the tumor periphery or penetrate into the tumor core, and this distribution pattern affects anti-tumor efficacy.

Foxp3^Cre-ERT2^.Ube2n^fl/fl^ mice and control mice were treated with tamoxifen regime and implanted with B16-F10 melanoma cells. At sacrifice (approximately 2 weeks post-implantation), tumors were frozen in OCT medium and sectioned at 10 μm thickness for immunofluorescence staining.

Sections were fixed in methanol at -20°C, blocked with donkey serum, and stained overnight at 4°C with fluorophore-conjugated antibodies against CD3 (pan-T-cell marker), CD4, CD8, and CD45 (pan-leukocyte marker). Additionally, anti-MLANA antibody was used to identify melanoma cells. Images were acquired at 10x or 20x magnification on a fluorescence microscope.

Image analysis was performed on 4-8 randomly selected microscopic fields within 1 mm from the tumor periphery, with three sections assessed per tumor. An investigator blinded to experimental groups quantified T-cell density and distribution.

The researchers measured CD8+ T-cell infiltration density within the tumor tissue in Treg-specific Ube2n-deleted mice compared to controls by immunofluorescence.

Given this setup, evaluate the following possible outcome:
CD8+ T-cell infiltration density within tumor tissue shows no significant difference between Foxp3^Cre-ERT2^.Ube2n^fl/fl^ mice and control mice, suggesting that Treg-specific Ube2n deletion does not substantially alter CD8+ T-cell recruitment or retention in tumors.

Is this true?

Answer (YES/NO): NO